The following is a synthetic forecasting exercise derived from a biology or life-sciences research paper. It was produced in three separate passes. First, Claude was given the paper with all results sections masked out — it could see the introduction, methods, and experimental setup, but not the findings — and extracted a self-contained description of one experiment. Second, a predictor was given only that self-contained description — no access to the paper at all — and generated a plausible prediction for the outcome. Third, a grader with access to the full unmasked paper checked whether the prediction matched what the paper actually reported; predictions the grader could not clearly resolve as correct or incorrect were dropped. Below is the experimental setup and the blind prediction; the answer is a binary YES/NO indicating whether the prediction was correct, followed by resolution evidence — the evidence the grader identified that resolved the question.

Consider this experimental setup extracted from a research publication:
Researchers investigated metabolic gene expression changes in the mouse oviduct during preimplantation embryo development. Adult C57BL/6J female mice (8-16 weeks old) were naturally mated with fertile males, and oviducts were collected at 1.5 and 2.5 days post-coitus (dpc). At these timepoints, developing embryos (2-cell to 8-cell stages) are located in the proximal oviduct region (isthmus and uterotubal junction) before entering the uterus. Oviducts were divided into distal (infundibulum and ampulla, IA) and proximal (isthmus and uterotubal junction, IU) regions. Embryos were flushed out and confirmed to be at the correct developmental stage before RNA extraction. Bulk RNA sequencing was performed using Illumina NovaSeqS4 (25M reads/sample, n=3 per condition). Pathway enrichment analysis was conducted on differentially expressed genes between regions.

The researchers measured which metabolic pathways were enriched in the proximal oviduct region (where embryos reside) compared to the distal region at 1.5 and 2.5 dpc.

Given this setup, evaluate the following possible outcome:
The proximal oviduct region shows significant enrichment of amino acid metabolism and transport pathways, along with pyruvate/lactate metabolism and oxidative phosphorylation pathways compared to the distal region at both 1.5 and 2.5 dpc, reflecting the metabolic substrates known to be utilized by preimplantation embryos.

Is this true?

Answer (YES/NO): NO